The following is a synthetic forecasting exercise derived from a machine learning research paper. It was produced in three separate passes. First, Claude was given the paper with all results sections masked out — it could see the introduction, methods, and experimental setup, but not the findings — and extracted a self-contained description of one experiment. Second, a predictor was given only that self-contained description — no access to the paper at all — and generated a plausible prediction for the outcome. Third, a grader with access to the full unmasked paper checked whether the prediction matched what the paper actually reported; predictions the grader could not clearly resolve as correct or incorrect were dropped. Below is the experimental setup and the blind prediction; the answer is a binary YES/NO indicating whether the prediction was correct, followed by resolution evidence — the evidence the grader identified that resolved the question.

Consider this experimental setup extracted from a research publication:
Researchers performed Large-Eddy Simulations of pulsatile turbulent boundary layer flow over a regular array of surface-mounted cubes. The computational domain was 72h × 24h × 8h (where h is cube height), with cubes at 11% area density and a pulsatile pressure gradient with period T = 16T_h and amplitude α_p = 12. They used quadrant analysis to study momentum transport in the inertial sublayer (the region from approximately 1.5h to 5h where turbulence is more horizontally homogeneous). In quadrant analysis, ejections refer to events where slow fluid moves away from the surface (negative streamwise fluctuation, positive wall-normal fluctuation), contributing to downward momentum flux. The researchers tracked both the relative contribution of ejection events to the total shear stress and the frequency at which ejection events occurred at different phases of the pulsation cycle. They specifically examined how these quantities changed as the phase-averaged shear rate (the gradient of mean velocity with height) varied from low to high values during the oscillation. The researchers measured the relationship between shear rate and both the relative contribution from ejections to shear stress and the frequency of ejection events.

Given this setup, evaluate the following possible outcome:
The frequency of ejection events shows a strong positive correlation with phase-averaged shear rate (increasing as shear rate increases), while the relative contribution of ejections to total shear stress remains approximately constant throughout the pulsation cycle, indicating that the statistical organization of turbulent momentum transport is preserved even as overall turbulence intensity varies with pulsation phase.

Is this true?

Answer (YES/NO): NO